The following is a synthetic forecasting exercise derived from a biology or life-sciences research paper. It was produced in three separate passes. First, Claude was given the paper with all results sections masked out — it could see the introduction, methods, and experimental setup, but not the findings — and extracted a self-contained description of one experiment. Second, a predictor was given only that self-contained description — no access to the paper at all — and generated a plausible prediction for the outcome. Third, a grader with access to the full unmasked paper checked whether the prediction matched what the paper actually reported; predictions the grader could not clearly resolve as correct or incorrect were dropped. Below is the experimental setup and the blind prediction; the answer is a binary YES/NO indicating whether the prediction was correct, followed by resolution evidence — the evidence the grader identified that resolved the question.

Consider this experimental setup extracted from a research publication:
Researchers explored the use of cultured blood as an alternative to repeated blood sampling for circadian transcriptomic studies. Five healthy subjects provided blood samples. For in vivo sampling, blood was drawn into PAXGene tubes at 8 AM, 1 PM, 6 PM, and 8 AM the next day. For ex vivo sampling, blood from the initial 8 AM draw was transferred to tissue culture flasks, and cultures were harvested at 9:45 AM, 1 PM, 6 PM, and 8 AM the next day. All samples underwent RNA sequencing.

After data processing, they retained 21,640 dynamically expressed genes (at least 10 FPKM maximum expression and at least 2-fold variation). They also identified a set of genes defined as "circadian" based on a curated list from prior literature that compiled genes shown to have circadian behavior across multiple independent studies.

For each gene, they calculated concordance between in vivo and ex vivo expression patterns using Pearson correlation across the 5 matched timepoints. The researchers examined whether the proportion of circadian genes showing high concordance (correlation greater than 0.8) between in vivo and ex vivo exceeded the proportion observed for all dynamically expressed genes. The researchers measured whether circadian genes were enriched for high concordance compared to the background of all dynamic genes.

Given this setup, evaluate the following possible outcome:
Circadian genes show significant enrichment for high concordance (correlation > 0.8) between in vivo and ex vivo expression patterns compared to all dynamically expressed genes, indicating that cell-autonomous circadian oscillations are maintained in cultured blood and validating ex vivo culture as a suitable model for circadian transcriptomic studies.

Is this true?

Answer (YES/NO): NO